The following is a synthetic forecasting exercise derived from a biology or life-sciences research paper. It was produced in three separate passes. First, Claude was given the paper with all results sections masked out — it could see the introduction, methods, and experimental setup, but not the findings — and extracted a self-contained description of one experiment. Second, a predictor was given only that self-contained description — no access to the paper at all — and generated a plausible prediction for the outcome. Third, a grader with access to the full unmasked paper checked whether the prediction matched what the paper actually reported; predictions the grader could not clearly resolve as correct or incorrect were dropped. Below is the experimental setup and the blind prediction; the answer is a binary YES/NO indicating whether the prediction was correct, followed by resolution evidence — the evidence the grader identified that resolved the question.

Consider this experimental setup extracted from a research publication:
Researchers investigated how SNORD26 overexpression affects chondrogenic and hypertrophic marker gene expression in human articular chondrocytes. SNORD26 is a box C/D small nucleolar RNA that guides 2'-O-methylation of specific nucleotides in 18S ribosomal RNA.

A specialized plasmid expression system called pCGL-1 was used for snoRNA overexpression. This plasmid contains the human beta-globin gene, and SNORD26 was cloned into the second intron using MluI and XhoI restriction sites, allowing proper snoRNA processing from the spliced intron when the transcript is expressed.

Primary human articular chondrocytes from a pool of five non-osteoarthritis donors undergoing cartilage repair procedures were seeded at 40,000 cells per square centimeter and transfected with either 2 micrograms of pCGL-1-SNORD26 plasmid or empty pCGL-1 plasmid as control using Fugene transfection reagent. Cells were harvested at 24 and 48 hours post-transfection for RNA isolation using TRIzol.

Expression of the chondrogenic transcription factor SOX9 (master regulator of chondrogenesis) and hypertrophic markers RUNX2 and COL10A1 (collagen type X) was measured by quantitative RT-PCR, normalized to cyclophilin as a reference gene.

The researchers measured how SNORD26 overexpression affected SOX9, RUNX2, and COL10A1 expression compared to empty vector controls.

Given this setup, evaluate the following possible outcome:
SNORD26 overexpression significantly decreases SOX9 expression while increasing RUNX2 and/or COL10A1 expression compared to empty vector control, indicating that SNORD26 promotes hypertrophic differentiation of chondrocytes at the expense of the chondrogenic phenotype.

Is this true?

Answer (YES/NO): NO